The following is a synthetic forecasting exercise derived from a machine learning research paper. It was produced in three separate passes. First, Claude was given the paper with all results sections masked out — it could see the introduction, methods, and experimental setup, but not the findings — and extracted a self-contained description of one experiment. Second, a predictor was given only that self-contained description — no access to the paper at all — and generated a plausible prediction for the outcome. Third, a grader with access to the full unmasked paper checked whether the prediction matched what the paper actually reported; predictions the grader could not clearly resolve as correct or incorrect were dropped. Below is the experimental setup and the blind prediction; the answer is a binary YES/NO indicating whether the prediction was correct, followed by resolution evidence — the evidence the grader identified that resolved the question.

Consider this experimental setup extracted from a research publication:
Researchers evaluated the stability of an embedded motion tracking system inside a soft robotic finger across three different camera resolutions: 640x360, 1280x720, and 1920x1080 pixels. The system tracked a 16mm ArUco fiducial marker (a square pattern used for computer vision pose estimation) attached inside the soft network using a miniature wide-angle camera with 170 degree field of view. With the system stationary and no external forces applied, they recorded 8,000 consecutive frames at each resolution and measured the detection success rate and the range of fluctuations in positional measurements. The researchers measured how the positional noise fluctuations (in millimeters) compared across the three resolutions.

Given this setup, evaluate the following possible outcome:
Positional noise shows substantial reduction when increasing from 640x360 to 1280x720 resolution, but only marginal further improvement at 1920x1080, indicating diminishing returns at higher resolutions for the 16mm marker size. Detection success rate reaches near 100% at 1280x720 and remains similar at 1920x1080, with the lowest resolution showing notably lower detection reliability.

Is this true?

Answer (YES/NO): NO